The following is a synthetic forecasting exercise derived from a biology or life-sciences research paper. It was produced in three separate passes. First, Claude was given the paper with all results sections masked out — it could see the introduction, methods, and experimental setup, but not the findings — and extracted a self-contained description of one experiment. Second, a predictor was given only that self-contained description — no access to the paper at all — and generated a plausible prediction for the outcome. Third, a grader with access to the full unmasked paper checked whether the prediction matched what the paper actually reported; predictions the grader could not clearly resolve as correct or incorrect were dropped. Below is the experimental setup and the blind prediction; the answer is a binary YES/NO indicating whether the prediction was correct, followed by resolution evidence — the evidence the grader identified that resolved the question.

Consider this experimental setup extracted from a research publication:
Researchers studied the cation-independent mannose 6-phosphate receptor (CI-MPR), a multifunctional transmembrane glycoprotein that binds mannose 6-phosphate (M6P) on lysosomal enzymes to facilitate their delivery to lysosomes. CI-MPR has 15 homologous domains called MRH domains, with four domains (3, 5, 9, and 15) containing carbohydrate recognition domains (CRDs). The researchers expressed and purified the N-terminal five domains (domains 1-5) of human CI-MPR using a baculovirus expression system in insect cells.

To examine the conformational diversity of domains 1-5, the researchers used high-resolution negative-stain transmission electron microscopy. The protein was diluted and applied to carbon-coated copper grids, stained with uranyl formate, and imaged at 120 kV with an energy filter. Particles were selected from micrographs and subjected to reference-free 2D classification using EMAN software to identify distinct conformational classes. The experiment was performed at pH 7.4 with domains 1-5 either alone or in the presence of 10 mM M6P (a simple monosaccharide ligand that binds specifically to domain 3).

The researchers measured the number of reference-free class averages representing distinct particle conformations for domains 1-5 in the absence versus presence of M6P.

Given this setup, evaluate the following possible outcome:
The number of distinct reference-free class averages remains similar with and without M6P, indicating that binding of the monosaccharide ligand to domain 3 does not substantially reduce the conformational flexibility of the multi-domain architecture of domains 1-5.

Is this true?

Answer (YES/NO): NO